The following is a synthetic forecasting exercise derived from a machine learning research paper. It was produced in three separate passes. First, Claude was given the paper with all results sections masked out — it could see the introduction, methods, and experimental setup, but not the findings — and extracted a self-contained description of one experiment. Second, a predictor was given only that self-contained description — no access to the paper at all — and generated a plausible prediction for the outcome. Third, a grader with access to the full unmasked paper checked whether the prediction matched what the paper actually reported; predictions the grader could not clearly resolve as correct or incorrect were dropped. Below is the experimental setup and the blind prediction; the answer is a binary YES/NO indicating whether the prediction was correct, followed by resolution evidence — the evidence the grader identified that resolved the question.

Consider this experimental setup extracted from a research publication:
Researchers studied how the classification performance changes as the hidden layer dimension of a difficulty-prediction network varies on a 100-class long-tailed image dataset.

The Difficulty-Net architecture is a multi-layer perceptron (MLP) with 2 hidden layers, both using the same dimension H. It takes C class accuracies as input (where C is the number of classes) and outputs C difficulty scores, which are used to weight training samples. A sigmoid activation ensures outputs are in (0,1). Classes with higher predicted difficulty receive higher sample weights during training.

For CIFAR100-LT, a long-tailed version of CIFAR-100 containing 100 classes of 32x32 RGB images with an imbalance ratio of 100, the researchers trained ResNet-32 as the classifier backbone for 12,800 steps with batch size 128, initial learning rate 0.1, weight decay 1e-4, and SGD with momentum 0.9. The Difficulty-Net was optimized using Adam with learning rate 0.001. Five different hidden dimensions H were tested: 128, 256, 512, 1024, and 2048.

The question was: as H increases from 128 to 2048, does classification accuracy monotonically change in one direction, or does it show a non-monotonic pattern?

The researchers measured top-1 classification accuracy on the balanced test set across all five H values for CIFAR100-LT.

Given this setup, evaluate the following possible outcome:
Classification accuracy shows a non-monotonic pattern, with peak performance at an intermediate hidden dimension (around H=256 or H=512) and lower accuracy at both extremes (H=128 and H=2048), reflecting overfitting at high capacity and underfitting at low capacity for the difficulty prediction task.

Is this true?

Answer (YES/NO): YES